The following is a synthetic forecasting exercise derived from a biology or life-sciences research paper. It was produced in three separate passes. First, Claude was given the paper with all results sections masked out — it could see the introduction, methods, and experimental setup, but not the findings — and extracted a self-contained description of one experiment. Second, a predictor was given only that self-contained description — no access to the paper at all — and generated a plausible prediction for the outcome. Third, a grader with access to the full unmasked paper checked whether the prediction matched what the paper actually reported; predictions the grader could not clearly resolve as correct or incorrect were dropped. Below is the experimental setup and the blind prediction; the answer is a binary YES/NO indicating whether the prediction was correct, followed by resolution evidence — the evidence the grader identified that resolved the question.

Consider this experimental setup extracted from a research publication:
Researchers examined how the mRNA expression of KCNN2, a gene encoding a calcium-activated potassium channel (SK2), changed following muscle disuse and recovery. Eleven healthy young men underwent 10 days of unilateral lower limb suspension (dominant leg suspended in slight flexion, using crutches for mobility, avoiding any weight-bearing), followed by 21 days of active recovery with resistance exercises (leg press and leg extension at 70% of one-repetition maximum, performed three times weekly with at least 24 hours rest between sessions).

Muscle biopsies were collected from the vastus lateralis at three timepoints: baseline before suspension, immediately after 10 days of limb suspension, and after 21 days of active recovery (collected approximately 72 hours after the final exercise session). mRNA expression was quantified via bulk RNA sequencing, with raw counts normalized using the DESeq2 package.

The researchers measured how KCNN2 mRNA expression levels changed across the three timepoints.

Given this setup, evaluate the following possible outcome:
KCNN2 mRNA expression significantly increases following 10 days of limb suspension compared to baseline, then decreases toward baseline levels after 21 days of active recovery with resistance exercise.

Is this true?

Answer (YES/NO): NO